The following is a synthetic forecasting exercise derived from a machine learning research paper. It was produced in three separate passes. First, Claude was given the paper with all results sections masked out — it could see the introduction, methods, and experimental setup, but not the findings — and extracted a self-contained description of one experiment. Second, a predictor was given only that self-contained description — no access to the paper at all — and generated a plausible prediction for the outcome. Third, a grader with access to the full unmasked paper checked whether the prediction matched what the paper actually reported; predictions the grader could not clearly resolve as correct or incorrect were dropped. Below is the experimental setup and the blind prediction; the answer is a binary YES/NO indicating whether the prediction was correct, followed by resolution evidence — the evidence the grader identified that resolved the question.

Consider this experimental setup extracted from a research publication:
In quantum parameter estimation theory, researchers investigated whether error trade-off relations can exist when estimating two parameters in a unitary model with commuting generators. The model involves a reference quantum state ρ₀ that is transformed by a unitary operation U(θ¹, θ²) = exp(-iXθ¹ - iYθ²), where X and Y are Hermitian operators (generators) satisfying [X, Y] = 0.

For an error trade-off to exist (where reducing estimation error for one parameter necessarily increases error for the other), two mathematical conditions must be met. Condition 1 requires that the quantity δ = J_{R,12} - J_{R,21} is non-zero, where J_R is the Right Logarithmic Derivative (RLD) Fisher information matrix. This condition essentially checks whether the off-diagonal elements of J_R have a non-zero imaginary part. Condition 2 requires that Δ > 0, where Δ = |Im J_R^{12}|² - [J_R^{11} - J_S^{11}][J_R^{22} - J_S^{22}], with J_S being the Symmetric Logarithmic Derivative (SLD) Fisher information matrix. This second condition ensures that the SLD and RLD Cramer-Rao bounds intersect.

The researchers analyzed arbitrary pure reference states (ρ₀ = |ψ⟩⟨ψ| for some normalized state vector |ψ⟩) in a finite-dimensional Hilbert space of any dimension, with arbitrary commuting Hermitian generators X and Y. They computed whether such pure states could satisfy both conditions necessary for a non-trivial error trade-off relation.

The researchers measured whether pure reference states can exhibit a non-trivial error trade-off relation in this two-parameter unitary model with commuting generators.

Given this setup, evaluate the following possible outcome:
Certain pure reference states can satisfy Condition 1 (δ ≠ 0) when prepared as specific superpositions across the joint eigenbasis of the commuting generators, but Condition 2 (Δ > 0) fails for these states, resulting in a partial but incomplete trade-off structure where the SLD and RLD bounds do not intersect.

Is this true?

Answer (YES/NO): NO